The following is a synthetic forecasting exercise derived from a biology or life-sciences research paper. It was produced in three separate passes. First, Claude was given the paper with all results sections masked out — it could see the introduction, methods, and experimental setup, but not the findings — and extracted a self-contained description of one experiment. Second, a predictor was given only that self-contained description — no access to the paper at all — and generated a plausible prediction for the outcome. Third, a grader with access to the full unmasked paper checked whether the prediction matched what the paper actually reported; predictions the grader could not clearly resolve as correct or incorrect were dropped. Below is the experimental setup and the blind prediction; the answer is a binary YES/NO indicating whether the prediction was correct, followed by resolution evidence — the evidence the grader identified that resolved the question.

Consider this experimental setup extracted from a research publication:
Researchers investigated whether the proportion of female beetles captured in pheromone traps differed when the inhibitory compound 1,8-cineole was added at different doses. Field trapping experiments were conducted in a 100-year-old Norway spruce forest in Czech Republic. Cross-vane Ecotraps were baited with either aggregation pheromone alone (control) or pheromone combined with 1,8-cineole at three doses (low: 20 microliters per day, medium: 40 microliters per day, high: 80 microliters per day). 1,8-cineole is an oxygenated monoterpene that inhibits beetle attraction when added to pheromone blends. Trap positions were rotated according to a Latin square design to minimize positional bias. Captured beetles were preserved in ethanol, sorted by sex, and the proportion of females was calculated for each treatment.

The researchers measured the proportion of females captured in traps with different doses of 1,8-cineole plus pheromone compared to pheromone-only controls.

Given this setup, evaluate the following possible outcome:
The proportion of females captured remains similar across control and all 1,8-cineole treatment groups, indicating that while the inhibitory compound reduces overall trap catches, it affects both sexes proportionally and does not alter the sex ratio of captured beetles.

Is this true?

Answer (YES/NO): YES